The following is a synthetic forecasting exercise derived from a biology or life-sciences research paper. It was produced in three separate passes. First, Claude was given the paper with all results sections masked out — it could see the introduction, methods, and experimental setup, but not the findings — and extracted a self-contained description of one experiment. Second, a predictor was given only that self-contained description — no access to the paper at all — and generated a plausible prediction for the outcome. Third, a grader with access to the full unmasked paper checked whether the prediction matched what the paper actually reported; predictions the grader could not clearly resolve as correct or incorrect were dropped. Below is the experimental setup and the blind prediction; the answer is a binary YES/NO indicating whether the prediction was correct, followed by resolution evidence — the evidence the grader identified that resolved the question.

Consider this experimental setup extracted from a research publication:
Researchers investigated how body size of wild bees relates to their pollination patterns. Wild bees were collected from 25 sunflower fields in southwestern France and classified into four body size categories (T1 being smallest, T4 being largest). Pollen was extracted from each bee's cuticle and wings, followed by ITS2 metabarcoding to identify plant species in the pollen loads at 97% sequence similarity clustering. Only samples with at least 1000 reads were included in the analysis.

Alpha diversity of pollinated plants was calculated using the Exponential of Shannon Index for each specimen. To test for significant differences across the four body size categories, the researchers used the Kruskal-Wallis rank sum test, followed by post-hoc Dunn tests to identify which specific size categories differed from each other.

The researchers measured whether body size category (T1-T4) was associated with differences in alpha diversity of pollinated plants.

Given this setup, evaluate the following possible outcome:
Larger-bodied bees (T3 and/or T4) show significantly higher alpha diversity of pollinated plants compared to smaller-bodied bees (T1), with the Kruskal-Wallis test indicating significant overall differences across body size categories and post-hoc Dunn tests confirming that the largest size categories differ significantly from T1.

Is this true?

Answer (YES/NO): NO